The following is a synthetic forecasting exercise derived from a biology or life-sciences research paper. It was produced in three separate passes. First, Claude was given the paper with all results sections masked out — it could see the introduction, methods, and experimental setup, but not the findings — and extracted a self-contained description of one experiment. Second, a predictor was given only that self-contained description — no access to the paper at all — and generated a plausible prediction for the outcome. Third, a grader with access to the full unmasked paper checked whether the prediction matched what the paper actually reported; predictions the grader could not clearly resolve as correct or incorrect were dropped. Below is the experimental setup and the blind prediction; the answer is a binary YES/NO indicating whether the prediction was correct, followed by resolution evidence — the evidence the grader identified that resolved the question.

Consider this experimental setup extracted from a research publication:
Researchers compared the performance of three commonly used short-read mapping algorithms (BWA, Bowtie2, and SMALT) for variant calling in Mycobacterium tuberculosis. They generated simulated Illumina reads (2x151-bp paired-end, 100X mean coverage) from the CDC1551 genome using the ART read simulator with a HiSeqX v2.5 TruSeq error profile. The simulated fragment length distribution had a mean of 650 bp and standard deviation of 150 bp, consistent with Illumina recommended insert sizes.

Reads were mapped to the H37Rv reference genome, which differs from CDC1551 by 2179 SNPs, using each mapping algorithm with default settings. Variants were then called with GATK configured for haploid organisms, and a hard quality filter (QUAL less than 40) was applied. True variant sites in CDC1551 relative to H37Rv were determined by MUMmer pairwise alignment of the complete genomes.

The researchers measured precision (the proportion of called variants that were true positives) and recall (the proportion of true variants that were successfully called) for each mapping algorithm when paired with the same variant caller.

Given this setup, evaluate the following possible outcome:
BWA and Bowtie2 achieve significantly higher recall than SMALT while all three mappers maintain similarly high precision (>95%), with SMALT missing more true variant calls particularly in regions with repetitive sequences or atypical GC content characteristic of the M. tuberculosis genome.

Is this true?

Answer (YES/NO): NO